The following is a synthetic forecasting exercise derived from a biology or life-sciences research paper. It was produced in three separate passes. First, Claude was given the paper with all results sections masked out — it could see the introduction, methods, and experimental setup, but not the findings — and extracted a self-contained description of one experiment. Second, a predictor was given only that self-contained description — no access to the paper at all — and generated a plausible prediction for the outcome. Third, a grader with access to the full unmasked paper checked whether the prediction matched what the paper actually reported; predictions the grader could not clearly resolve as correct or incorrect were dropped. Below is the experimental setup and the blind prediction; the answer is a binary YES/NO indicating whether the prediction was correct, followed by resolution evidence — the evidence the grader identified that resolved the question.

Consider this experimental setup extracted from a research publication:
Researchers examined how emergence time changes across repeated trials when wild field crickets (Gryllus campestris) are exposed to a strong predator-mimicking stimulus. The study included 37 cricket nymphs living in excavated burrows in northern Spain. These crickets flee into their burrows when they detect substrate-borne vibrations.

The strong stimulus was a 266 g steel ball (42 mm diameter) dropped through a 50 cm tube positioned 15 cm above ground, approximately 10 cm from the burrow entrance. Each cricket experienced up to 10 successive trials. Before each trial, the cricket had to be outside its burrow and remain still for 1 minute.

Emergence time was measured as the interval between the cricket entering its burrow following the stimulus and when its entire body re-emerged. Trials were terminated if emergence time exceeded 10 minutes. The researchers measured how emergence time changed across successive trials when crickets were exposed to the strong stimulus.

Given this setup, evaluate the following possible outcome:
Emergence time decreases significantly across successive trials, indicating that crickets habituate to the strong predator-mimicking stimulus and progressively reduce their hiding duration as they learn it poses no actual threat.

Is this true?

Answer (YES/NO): NO